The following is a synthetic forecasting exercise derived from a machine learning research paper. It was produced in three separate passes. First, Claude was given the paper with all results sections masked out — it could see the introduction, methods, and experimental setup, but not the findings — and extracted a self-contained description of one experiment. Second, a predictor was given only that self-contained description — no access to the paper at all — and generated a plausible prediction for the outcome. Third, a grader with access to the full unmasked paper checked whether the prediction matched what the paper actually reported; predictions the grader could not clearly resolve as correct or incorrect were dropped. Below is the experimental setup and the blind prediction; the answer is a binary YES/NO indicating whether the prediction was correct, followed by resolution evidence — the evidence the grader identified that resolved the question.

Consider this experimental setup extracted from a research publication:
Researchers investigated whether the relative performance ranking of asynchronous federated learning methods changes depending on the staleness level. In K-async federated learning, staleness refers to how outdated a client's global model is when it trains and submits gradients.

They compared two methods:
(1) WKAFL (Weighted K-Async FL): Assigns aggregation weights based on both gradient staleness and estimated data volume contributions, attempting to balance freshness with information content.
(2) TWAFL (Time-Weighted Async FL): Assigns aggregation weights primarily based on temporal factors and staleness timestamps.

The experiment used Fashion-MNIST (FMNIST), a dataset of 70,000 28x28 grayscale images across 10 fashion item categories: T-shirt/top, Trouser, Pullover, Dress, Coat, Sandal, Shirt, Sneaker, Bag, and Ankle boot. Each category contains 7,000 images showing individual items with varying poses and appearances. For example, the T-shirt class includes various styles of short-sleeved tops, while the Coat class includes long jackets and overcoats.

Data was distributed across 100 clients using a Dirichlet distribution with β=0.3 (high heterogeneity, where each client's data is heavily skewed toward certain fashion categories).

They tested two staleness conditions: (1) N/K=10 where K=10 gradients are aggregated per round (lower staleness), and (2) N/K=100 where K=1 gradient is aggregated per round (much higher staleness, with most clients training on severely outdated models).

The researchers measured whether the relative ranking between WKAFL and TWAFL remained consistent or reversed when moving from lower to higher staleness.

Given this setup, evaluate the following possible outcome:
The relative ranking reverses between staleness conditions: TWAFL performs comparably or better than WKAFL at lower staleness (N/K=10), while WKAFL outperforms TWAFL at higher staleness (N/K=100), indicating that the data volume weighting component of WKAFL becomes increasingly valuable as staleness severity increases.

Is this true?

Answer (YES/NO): NO